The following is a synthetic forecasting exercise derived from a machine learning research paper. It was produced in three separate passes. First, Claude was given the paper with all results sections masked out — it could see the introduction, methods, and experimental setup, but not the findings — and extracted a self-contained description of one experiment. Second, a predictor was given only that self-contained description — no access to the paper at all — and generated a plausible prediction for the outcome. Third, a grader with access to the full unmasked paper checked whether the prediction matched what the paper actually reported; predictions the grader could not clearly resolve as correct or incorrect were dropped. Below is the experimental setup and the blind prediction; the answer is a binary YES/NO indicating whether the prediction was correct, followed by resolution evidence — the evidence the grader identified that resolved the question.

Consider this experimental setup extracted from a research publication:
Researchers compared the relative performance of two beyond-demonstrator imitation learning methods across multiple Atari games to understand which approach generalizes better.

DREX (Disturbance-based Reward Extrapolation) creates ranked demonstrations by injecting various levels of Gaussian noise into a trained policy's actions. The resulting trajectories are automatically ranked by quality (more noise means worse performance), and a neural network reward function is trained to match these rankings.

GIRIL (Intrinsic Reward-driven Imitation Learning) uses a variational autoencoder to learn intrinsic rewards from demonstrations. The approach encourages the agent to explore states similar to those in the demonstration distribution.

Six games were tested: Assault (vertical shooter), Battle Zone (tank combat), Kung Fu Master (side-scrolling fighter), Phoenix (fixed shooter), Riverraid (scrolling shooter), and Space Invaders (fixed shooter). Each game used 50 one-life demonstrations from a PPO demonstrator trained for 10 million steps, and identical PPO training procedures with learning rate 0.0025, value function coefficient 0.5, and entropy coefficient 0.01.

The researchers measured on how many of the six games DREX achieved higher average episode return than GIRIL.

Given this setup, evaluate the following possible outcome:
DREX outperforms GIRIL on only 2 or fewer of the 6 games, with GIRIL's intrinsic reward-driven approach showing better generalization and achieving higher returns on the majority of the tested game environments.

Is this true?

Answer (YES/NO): NO